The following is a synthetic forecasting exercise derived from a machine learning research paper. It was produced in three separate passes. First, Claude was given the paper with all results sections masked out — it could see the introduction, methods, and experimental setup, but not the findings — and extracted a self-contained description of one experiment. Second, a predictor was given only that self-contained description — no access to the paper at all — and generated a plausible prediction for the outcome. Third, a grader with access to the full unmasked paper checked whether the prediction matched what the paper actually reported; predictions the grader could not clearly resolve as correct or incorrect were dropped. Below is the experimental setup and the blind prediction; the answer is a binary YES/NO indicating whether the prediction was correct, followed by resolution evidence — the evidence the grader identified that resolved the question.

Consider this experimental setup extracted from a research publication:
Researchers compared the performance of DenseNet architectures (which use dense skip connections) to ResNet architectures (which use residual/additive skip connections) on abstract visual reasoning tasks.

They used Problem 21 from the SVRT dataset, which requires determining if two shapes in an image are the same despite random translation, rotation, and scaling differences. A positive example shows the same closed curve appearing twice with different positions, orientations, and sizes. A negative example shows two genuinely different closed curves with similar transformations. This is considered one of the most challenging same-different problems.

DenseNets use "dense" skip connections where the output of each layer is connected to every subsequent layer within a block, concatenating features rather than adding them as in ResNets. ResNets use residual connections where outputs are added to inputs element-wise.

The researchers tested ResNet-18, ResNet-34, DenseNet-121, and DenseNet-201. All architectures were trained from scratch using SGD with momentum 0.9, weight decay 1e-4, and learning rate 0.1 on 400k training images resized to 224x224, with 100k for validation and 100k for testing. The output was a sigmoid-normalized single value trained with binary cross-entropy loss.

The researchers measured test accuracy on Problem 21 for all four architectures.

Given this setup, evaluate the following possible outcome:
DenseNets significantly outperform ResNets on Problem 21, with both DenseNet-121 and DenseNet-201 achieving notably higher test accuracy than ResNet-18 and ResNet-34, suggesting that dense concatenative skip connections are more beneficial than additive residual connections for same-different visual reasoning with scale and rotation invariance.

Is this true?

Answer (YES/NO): NO